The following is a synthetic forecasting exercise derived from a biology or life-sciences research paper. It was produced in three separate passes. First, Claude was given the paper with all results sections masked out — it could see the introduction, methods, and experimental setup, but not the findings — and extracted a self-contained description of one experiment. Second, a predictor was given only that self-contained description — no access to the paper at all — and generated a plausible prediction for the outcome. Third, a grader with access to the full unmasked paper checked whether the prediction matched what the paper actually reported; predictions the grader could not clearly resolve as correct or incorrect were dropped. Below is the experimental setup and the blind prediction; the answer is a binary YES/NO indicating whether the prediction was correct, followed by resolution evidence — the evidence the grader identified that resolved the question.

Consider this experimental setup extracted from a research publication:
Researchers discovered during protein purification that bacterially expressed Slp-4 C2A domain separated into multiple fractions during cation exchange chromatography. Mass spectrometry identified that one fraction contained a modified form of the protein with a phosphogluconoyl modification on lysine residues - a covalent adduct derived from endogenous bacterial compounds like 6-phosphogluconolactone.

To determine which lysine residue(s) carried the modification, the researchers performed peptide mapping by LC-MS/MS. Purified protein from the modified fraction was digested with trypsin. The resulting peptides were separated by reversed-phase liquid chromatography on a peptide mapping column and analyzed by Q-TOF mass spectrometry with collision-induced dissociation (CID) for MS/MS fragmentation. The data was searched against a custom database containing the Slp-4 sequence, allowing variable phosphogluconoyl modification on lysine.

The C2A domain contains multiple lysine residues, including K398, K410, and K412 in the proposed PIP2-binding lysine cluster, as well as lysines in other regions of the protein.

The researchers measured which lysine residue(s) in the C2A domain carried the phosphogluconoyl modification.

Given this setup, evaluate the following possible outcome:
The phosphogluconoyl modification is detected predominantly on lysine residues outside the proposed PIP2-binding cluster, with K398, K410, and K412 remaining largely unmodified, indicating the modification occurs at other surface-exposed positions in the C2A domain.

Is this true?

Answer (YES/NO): NO